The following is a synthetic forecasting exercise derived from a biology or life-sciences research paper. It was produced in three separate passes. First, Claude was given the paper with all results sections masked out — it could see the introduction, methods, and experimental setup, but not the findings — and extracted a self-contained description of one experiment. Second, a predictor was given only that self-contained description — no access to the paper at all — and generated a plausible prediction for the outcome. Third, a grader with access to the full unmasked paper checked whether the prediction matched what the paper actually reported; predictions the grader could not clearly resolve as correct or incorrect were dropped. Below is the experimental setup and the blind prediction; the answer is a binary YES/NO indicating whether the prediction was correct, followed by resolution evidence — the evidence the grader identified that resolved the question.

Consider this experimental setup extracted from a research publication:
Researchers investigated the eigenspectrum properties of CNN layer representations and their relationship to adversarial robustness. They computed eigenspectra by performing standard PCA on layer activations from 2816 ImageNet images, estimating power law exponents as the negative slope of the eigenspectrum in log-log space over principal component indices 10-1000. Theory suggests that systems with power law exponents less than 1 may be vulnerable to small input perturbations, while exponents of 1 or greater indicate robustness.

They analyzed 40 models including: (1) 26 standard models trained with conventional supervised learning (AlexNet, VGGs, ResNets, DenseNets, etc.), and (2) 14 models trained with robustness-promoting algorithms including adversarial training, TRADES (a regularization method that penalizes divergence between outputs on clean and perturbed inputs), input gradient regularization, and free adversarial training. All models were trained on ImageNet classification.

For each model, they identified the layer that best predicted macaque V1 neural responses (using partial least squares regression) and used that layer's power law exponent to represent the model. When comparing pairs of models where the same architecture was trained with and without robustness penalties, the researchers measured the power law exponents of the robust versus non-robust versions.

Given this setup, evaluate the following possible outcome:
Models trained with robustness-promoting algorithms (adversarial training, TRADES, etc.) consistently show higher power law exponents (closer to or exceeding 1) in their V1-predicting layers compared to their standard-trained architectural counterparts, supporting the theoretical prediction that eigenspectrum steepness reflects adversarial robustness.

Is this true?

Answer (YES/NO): NO